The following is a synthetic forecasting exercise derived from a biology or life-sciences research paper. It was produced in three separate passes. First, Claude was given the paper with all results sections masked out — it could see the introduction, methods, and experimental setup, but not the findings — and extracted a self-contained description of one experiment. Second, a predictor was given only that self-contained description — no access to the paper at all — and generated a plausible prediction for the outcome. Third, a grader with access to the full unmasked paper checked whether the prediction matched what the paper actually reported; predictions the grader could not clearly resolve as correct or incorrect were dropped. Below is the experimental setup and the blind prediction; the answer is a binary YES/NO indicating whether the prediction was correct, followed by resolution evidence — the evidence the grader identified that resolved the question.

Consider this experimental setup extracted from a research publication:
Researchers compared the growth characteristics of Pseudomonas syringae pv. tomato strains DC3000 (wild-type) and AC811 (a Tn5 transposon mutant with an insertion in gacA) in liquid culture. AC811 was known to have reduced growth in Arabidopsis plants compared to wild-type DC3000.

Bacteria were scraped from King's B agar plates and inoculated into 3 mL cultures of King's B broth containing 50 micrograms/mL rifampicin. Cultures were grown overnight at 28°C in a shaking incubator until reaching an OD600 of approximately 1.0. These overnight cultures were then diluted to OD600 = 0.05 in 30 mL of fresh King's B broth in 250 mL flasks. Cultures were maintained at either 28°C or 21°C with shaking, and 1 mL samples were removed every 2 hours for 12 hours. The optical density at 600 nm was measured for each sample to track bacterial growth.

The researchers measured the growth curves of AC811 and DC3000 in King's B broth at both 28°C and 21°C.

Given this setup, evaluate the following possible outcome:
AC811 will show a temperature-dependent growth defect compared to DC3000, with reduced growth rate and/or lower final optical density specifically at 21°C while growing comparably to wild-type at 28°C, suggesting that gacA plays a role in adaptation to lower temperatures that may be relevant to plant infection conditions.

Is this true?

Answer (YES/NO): NO